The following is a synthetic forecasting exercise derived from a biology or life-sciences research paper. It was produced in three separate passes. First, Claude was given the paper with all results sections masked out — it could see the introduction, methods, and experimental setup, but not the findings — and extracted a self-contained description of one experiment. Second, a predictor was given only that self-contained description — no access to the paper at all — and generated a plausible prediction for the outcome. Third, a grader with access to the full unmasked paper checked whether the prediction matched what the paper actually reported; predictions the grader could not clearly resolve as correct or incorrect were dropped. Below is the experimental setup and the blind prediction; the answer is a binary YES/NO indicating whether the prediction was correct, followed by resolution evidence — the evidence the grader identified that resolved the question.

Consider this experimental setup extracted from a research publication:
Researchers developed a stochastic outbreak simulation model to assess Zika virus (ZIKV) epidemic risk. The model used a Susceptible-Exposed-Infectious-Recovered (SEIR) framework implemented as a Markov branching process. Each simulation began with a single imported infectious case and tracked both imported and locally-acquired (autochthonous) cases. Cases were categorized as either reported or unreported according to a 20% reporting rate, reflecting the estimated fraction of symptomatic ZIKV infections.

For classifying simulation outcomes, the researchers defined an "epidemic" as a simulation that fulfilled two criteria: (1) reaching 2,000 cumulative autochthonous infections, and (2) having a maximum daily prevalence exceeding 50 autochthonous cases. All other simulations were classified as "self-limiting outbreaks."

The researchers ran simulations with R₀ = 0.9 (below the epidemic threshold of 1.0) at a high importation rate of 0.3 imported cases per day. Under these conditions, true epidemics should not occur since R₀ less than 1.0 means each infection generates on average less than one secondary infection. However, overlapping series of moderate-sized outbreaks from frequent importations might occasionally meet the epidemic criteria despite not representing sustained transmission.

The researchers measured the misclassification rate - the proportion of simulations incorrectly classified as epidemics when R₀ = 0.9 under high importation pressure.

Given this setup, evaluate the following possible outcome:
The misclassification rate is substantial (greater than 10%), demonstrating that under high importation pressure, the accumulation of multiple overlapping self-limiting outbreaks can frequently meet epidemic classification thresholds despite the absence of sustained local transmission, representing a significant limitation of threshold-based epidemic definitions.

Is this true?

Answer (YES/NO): NO